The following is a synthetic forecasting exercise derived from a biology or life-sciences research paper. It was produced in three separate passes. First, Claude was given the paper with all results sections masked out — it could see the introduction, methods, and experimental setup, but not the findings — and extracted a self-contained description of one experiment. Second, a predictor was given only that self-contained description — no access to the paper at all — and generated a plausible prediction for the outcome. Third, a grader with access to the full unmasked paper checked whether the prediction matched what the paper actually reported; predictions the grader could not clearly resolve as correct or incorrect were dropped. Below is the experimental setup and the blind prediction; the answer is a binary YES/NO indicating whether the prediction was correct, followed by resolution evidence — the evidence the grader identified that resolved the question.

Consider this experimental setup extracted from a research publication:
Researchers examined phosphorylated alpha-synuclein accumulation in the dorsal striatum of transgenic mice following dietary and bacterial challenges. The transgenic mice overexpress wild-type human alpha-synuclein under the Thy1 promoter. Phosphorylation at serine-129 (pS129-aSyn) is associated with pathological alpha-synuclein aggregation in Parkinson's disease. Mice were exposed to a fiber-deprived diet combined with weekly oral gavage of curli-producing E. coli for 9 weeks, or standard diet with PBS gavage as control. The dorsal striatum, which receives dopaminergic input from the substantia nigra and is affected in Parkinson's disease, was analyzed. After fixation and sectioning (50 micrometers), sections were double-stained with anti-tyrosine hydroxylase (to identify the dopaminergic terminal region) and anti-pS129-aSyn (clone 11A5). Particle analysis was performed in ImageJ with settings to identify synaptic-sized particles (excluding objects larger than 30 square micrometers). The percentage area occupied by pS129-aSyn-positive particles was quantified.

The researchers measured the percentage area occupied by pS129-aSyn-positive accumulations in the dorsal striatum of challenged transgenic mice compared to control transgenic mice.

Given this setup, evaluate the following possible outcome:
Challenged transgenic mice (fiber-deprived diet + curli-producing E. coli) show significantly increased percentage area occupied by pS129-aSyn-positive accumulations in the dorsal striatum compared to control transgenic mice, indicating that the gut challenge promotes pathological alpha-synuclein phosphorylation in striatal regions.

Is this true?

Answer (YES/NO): NO